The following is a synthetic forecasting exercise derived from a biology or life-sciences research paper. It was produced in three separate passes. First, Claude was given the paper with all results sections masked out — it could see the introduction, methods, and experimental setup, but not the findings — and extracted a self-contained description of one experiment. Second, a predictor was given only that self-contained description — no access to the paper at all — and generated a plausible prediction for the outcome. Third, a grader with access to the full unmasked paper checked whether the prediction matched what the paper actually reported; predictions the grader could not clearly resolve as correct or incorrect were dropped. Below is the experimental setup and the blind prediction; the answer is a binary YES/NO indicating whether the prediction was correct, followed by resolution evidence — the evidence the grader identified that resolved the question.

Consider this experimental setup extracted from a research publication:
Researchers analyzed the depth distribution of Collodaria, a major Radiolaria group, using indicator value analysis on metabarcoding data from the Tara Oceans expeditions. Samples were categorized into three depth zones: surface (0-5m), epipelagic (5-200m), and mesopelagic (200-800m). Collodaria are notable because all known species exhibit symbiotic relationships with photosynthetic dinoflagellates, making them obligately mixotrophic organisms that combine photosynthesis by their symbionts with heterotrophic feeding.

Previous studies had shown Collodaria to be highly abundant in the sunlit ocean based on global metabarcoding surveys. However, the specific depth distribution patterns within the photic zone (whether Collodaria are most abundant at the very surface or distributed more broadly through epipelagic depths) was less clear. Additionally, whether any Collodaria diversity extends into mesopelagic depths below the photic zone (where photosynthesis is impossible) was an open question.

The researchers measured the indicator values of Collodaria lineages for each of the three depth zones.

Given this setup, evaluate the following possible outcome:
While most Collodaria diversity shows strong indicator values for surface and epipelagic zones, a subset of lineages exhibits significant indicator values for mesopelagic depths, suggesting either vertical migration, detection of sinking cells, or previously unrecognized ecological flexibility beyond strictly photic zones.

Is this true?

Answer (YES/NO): NO